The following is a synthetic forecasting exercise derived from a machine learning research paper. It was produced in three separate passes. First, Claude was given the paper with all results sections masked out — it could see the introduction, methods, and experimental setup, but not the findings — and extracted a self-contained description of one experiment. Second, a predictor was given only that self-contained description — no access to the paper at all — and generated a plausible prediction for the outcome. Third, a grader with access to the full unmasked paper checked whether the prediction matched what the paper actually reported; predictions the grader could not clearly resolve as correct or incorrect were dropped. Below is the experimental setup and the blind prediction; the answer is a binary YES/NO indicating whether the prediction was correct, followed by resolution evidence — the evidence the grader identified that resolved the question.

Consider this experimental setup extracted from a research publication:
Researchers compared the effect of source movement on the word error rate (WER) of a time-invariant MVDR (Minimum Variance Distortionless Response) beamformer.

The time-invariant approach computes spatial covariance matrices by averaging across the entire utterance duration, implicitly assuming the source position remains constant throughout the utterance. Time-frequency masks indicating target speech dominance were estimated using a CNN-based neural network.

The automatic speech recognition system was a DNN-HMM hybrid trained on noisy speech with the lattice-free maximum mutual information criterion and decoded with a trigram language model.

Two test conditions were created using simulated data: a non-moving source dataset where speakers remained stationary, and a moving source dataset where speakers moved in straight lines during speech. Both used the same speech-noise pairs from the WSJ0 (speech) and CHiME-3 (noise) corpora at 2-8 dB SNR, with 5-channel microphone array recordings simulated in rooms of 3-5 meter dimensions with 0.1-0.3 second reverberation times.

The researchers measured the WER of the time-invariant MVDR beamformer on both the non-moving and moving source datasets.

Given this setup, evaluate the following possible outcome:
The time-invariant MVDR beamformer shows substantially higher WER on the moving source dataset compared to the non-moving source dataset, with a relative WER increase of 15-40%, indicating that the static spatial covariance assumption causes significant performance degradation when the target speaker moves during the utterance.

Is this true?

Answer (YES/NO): YES